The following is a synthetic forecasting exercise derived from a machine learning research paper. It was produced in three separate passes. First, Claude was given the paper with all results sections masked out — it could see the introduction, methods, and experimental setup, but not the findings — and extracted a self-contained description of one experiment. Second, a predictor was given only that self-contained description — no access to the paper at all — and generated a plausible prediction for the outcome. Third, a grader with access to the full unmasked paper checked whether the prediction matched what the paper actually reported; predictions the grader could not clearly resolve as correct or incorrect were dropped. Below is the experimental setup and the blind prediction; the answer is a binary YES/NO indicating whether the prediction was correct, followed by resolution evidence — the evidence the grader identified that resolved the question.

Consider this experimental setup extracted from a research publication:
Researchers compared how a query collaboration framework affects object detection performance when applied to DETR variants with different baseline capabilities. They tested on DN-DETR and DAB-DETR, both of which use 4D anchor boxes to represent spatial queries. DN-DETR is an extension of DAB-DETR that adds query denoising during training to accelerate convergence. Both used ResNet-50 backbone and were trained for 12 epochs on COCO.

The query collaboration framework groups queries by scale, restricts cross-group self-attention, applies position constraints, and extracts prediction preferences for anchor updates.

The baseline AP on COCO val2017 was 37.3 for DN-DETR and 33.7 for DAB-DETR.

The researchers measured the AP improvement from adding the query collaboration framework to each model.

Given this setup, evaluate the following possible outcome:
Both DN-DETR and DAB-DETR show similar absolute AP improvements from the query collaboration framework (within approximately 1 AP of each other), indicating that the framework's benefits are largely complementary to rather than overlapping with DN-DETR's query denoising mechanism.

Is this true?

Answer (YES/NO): NO